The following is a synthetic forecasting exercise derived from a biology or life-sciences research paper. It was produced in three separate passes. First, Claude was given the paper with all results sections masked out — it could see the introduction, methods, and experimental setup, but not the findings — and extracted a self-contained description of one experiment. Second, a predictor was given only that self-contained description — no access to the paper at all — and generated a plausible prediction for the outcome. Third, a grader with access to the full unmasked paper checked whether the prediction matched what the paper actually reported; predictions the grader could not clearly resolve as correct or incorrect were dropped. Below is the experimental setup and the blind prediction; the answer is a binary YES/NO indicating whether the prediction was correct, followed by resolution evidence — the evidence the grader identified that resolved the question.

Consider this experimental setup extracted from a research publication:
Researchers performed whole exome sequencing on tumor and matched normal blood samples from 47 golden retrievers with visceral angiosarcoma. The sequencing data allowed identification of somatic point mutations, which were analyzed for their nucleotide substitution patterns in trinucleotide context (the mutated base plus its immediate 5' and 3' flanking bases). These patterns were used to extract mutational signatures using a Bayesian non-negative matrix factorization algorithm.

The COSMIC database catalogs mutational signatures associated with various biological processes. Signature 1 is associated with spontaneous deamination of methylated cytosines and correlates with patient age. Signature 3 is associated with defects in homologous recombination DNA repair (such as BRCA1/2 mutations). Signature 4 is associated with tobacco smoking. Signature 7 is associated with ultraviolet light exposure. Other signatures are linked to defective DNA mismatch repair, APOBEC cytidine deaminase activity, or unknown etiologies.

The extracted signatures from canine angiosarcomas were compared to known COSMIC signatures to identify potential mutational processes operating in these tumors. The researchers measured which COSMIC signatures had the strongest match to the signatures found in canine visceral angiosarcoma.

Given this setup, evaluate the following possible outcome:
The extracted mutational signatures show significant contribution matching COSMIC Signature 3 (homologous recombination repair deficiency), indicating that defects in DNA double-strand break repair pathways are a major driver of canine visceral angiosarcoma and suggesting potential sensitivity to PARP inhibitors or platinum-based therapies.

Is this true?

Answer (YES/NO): NO